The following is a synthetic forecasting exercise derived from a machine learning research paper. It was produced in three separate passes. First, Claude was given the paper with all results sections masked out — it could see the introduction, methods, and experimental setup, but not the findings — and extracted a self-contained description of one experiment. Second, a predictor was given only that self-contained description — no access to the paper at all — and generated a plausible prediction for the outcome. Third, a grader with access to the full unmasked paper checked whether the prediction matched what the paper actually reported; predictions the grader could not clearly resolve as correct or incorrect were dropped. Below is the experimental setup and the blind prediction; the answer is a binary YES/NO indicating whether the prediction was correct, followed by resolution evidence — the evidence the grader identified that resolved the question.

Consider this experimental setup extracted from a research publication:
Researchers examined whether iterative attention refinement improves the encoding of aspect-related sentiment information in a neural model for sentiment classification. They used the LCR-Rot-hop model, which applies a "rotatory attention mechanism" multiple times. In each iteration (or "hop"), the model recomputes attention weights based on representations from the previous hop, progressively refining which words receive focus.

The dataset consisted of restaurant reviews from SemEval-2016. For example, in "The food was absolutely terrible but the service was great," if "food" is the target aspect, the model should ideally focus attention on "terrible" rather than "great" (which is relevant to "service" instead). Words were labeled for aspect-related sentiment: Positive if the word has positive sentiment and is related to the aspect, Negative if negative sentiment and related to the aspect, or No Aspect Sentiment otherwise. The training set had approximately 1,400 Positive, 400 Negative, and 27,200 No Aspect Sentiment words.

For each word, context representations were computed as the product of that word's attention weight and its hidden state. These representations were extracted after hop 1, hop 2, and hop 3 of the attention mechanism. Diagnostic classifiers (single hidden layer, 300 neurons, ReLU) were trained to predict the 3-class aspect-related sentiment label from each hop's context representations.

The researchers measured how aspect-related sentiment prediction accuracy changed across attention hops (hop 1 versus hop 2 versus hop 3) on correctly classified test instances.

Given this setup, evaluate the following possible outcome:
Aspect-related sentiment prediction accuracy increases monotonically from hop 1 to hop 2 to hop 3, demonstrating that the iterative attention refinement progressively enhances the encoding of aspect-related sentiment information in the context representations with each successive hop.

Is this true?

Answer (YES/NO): NO